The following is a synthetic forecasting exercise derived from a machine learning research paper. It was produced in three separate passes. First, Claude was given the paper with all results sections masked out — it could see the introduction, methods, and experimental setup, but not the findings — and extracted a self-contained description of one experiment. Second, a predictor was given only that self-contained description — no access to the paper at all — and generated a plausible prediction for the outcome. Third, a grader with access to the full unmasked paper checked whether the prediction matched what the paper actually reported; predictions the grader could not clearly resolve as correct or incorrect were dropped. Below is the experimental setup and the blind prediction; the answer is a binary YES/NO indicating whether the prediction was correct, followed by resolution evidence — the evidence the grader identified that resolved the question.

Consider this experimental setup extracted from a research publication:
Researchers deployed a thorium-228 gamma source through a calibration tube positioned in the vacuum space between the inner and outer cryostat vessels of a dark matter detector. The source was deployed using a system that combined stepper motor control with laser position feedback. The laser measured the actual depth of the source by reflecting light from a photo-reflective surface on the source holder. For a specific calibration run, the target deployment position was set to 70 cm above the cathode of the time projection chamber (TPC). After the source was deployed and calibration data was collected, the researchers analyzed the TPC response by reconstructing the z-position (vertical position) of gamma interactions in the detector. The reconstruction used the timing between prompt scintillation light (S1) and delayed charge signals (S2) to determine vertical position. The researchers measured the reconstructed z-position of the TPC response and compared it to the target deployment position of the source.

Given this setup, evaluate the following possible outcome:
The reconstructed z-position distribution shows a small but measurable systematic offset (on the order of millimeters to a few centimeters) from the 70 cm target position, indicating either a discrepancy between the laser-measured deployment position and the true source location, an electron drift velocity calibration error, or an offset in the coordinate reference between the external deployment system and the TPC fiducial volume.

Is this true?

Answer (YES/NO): NO